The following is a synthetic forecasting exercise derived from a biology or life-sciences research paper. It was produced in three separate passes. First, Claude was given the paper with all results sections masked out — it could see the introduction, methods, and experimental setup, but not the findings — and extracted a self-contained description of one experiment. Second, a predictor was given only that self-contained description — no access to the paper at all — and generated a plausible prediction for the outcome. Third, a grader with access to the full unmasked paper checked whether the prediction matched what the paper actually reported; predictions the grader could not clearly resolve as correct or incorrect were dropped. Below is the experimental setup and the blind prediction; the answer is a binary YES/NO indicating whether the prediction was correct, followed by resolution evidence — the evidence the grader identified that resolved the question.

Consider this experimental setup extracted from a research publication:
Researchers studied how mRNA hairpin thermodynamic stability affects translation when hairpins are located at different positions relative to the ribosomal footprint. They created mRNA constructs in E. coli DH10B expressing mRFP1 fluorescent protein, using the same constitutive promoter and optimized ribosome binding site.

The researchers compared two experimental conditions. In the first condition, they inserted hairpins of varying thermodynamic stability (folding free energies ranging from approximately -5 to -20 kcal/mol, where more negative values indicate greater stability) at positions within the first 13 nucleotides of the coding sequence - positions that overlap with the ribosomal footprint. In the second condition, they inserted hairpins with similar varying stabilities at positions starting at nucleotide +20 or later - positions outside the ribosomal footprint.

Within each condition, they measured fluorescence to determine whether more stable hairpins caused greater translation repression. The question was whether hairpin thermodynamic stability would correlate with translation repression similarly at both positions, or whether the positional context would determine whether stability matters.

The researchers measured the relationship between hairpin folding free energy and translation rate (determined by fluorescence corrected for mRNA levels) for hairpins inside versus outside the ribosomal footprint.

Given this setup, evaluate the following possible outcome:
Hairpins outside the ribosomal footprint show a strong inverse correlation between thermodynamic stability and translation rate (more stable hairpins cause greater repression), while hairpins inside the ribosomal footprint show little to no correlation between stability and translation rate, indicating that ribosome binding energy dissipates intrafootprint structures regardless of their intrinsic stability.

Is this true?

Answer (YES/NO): NO